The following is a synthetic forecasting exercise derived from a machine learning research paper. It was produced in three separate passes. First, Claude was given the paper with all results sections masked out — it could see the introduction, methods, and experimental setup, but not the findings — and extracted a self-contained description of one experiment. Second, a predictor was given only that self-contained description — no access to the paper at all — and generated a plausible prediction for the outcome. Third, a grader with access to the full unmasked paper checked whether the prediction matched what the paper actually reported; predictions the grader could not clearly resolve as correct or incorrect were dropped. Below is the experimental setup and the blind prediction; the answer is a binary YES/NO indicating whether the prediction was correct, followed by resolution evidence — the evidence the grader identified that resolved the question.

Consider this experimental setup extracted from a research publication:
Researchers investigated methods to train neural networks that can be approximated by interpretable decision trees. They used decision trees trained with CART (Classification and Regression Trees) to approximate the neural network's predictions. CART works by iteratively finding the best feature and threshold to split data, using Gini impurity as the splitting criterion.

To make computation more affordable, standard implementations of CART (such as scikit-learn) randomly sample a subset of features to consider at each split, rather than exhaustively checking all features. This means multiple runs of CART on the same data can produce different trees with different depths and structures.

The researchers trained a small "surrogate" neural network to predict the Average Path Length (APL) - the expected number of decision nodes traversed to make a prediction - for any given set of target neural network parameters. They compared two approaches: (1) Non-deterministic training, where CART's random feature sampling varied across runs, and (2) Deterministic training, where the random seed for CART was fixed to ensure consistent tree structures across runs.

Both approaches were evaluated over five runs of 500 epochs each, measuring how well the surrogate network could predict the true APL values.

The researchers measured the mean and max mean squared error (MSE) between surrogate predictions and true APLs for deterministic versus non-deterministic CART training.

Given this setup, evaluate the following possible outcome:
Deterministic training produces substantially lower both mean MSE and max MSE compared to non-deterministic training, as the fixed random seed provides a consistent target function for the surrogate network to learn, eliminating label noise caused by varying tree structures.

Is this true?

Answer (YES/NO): YES